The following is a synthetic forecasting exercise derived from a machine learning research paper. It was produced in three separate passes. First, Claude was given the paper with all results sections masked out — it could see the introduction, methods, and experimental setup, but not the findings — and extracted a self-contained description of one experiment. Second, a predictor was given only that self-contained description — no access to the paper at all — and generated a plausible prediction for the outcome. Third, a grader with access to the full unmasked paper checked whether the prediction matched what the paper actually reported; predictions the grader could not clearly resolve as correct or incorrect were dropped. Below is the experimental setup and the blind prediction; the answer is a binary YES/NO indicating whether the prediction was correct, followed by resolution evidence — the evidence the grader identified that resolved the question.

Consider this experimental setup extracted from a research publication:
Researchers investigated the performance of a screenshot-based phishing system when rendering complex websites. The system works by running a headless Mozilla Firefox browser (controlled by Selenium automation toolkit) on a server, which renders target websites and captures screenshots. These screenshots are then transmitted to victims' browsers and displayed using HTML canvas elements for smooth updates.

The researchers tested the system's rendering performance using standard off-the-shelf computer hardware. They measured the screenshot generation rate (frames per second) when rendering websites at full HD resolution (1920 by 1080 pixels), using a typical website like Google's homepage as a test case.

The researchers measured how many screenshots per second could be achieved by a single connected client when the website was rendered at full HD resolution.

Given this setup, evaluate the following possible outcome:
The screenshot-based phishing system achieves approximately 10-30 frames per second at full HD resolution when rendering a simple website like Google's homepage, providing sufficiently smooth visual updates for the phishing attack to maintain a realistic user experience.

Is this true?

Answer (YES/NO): YES